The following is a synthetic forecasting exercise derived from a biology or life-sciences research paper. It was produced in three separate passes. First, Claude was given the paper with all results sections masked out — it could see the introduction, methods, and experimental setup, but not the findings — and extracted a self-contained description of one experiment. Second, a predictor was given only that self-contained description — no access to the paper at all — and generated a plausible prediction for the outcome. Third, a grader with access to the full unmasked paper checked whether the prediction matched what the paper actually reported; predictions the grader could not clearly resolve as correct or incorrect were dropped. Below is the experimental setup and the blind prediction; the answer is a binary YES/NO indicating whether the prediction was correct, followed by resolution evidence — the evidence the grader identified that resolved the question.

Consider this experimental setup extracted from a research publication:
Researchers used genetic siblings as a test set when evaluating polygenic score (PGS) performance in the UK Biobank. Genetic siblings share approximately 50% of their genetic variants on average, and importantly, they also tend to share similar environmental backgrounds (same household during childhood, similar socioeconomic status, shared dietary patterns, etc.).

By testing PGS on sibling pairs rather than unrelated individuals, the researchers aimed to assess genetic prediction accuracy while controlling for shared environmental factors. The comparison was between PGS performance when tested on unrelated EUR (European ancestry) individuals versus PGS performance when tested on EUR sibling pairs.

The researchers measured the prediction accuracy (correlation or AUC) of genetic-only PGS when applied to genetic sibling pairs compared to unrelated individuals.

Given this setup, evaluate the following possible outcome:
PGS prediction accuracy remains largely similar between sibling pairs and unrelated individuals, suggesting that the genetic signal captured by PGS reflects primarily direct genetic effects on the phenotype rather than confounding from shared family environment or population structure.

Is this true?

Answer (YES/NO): YES